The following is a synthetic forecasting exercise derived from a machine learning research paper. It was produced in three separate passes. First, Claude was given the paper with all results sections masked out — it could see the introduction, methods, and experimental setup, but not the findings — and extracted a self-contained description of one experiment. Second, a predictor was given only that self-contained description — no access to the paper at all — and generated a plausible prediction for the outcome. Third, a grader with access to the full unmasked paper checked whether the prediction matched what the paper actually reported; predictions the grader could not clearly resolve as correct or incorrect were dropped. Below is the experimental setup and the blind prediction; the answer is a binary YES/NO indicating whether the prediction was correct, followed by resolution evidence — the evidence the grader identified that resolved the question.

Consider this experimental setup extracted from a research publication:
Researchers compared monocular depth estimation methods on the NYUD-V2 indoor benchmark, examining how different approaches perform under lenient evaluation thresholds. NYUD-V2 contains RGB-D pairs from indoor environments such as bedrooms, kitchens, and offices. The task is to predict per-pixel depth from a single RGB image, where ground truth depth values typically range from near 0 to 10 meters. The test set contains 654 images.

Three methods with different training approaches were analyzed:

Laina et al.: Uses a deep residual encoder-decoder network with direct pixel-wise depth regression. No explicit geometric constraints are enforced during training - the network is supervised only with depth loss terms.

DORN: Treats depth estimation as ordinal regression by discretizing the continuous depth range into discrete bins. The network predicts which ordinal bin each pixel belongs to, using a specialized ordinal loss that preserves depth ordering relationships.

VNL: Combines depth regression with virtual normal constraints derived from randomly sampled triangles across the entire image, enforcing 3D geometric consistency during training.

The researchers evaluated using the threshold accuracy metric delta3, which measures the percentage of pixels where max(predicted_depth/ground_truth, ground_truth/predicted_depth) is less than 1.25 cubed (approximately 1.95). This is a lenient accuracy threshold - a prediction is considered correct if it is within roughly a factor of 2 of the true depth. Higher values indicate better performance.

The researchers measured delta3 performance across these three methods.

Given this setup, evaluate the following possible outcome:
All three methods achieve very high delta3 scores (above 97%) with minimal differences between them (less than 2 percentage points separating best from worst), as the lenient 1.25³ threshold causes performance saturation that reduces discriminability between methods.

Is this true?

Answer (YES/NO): YES